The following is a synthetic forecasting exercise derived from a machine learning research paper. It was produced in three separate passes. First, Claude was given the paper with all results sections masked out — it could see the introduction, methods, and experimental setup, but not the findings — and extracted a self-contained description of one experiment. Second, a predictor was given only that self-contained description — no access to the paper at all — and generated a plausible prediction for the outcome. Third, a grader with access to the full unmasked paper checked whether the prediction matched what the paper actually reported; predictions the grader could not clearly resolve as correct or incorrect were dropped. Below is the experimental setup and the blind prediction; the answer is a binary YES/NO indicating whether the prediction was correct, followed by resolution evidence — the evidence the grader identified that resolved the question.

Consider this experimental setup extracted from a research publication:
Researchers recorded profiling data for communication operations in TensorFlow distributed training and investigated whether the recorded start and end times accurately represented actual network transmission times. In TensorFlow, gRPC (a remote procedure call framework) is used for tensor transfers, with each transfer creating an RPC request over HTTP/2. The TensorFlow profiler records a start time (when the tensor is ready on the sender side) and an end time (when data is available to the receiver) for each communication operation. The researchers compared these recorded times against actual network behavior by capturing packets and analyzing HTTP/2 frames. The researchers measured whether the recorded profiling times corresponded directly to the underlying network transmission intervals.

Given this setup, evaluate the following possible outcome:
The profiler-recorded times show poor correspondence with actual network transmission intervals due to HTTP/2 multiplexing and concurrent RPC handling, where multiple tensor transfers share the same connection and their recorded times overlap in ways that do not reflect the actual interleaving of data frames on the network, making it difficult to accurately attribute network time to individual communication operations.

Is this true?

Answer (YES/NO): YES